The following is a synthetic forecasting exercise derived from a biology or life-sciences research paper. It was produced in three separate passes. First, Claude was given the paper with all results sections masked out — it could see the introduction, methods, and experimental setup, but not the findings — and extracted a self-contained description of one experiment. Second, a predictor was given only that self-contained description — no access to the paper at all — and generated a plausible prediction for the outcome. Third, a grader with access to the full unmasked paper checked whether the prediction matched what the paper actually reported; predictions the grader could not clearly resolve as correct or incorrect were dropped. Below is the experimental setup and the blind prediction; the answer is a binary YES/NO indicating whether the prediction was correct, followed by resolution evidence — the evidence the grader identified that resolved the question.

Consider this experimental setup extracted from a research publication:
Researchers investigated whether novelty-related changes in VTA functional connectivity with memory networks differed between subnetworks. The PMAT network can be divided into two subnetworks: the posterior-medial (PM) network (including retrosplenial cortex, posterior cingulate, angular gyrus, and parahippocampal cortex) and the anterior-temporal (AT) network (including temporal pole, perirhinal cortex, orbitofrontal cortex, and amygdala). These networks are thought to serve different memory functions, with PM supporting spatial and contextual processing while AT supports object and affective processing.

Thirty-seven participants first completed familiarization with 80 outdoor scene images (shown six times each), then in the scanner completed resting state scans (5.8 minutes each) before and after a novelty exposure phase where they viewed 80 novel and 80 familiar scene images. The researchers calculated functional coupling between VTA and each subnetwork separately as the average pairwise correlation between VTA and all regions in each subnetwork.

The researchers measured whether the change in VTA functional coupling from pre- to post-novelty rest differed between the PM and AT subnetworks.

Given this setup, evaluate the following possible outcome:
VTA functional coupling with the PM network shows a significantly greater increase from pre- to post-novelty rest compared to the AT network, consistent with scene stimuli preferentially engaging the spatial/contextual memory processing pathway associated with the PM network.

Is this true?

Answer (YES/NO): NO